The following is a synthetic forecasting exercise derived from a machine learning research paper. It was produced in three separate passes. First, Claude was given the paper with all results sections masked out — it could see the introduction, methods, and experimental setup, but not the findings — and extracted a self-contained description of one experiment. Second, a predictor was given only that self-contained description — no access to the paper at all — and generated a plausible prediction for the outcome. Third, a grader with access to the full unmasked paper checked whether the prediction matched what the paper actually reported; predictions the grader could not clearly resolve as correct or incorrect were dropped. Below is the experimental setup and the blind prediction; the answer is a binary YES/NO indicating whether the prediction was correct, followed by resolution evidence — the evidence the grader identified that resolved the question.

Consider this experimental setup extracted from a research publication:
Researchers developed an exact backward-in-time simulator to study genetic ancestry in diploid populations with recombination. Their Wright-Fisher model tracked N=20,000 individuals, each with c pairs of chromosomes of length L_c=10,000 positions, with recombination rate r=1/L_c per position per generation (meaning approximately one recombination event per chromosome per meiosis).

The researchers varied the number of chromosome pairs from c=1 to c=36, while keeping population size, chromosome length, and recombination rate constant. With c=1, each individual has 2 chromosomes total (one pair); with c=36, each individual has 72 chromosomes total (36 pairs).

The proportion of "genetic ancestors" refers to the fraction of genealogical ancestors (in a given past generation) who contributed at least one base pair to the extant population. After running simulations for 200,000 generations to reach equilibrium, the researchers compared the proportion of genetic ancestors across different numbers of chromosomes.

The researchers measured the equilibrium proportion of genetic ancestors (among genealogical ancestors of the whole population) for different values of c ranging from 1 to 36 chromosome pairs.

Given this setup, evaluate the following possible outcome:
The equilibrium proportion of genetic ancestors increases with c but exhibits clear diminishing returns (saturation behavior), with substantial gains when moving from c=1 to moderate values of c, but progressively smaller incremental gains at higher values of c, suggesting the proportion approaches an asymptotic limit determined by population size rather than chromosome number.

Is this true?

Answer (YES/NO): NO